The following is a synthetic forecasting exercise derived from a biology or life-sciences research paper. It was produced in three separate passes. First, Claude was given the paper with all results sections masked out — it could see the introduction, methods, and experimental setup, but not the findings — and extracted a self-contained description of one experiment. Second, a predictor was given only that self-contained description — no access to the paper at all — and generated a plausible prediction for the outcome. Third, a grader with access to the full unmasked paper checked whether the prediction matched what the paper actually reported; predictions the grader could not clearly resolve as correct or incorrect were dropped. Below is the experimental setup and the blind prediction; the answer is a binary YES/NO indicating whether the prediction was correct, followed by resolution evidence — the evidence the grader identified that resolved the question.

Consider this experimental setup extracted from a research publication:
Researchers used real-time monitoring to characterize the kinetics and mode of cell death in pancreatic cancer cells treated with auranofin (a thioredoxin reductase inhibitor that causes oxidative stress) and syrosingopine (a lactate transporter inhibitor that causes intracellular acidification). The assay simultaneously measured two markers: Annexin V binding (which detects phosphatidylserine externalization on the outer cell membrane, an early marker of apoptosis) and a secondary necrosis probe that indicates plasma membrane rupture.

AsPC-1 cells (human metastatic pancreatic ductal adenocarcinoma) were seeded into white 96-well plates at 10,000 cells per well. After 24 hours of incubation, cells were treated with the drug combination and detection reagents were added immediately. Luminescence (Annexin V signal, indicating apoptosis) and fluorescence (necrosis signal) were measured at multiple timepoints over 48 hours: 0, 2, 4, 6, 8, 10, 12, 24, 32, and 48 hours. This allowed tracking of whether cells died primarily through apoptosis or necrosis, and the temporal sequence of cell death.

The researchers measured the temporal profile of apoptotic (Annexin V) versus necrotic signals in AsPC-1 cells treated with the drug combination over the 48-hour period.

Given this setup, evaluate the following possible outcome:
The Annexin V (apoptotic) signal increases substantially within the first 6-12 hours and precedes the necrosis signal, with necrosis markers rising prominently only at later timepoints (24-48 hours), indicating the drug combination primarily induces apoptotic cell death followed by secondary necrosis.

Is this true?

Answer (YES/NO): NO